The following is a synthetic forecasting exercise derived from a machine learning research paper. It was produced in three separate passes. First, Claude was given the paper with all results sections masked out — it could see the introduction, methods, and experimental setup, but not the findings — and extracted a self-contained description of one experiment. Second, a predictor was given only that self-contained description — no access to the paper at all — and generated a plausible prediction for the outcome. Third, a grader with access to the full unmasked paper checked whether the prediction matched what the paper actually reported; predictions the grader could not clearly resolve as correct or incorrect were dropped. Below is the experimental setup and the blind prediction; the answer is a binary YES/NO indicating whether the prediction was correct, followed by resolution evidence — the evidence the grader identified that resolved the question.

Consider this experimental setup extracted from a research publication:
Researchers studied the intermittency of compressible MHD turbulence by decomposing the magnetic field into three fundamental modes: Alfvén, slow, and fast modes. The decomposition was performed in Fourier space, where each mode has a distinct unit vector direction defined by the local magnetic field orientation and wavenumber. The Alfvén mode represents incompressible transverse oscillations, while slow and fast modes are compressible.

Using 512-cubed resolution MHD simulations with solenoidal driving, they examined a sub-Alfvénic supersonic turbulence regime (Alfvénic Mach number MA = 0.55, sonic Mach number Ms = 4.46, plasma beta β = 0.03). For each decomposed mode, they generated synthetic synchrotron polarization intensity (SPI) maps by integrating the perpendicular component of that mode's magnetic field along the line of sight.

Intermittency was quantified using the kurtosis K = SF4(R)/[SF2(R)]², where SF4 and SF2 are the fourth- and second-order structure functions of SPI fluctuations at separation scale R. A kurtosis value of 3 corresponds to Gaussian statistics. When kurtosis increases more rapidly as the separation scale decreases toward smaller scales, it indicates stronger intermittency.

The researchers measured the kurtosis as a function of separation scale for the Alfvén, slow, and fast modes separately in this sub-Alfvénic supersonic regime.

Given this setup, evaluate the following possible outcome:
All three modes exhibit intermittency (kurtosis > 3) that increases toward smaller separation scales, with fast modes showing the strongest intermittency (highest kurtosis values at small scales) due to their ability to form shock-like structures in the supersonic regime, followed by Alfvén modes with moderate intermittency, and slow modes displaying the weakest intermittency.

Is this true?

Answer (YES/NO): NO